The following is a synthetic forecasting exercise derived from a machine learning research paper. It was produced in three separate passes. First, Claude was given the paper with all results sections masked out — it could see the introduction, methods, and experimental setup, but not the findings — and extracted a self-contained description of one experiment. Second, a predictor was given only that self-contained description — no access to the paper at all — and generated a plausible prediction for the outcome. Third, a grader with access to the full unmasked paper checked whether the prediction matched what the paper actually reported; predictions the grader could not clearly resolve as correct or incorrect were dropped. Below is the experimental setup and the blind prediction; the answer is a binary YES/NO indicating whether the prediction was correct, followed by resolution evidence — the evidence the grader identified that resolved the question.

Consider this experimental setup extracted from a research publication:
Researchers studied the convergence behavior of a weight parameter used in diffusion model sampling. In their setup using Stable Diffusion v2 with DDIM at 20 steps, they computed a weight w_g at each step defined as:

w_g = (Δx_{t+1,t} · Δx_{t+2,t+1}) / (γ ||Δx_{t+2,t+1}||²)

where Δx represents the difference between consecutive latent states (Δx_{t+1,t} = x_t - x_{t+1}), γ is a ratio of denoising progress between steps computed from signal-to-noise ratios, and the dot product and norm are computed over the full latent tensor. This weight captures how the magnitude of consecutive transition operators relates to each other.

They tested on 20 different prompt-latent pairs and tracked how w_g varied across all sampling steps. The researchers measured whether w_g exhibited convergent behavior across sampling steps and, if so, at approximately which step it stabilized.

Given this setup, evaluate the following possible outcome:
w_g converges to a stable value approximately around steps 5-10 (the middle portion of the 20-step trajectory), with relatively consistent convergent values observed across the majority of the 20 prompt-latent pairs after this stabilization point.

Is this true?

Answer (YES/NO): NO